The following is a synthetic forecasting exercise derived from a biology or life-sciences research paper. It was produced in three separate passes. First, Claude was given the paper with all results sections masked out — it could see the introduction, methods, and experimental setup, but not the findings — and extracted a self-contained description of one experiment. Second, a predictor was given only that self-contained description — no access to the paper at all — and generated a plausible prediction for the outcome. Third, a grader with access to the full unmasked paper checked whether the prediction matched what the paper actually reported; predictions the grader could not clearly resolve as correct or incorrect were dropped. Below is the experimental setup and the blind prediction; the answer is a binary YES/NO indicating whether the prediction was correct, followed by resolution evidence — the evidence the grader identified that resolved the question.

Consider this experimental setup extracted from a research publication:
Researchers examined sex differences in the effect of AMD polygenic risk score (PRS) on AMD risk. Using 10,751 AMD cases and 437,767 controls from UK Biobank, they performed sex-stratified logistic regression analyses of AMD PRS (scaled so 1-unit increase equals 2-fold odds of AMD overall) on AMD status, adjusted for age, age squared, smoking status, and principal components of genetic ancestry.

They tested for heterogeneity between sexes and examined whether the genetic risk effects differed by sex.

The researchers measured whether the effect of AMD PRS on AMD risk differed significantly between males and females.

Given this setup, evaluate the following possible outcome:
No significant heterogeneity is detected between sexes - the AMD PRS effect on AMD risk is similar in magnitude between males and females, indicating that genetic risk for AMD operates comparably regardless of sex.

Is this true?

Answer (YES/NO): NO